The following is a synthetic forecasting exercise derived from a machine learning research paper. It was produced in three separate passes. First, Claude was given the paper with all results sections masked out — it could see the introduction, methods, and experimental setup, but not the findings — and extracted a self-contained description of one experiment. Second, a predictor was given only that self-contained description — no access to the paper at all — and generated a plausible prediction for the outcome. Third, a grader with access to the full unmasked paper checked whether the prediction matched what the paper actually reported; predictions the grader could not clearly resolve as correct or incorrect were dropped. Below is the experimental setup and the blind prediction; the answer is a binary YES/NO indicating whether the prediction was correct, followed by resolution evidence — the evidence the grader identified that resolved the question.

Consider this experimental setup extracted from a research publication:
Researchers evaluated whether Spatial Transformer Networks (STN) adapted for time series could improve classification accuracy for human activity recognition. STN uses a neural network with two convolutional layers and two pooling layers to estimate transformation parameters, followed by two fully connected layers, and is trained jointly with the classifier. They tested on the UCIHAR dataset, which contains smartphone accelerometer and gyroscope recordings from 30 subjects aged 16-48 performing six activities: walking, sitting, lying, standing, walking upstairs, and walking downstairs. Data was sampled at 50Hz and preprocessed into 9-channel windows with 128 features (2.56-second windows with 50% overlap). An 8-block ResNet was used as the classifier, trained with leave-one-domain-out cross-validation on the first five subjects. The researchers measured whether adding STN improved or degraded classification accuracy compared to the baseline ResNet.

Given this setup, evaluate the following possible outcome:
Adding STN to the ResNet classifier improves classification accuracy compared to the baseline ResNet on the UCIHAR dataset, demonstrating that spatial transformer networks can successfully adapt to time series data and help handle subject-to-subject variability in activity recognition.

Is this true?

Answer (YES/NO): NO